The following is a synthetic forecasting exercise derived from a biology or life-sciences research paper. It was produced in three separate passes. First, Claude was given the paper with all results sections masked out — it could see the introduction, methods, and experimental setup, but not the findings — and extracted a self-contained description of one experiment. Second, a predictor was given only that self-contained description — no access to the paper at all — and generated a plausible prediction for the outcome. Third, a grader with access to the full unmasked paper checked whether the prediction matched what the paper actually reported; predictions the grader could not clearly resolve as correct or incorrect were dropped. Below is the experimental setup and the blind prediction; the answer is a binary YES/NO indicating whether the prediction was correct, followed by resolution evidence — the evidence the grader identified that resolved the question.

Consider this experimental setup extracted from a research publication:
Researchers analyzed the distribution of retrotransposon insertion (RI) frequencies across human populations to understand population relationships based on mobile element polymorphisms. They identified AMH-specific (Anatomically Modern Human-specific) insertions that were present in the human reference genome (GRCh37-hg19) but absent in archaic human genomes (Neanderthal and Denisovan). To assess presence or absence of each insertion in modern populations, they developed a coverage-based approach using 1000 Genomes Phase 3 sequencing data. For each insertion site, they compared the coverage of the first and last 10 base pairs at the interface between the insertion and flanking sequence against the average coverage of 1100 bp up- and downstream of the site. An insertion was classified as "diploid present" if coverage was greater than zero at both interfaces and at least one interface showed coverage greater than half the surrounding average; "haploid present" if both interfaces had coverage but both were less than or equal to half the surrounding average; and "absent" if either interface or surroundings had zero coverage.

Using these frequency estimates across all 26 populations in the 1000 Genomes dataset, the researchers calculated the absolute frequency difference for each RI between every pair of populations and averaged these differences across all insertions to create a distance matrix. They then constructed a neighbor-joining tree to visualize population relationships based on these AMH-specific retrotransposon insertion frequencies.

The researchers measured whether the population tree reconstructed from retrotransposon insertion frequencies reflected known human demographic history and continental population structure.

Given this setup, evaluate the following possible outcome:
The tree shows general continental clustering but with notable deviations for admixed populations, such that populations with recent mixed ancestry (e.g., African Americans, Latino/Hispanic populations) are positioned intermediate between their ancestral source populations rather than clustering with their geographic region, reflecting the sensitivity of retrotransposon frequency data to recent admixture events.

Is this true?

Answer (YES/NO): NO